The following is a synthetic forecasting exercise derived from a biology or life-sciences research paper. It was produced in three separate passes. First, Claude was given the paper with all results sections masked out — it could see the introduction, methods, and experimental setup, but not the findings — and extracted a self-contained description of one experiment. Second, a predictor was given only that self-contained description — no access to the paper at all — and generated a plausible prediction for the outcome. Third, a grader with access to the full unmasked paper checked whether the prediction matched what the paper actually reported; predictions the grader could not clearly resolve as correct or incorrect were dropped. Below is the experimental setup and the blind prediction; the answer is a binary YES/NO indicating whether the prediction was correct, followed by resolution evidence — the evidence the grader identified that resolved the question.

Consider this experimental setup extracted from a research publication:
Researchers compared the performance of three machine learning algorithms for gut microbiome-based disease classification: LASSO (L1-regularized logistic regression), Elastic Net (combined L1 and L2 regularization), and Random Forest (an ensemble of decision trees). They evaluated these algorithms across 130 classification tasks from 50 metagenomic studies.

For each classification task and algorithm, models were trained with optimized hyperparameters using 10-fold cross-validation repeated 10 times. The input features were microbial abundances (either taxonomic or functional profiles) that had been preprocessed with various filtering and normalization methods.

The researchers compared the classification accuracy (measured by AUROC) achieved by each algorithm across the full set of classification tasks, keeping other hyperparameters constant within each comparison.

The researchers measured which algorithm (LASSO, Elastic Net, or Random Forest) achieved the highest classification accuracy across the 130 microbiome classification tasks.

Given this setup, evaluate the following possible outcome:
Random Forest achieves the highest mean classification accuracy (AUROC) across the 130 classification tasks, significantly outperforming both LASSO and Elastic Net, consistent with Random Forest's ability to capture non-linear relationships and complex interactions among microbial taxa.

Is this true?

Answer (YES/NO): NO